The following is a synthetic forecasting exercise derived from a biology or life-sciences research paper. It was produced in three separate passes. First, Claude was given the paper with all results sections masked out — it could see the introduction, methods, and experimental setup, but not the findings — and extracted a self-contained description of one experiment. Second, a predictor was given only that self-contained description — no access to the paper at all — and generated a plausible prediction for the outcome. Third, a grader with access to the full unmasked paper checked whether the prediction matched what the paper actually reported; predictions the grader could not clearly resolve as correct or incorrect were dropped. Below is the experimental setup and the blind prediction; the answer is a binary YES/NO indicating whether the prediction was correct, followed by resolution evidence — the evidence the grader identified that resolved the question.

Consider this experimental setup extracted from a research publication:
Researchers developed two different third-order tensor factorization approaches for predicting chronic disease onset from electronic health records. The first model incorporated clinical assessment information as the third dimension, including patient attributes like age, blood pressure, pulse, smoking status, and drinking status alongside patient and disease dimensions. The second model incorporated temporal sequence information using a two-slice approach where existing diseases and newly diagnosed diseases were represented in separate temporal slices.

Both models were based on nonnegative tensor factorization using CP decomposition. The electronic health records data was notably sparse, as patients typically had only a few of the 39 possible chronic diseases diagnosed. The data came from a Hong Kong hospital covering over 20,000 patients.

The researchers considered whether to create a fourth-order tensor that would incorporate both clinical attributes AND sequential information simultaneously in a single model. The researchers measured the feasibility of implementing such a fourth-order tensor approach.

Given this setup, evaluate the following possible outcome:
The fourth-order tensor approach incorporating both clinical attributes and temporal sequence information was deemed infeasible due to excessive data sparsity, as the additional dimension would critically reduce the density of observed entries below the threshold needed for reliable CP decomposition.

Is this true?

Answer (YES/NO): YES